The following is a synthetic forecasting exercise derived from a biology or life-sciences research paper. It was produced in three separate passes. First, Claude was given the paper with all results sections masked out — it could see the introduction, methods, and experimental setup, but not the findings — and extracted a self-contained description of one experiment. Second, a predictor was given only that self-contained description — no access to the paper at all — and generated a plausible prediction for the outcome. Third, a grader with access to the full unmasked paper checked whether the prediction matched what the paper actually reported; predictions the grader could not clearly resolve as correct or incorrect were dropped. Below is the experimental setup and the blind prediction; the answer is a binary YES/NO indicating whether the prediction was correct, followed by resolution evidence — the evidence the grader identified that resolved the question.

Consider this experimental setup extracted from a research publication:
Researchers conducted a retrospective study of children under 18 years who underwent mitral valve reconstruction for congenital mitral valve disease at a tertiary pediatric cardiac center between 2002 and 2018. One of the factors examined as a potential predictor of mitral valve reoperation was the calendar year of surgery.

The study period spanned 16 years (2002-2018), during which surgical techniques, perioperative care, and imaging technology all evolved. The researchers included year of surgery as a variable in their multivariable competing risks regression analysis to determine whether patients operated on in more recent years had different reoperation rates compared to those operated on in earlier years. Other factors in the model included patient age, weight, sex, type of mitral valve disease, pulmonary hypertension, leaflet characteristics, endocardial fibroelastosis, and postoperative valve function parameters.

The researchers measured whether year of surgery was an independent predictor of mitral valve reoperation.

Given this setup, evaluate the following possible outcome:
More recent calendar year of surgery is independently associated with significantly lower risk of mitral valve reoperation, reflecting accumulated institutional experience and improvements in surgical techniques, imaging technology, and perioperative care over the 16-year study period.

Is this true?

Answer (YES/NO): NO